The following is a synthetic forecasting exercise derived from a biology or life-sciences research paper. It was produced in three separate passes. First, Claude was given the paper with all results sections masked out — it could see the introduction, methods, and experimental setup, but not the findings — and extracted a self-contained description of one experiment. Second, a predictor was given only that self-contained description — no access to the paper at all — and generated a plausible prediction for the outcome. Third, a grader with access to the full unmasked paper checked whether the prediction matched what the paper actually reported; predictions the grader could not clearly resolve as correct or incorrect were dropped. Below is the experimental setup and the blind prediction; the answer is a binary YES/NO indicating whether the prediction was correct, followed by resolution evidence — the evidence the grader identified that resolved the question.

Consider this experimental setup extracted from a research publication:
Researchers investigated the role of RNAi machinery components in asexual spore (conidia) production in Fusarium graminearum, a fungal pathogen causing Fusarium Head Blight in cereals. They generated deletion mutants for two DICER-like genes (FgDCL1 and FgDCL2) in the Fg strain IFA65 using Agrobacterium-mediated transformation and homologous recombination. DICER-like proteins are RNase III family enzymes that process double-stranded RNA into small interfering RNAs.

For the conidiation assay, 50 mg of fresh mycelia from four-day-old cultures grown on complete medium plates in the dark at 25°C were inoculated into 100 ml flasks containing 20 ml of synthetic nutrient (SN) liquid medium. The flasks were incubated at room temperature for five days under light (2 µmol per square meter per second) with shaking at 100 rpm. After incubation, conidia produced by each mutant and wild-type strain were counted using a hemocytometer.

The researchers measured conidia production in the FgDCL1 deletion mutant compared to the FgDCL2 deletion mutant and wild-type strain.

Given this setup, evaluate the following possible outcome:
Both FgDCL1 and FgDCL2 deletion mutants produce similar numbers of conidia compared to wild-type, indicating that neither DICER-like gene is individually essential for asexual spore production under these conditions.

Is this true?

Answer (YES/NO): NO